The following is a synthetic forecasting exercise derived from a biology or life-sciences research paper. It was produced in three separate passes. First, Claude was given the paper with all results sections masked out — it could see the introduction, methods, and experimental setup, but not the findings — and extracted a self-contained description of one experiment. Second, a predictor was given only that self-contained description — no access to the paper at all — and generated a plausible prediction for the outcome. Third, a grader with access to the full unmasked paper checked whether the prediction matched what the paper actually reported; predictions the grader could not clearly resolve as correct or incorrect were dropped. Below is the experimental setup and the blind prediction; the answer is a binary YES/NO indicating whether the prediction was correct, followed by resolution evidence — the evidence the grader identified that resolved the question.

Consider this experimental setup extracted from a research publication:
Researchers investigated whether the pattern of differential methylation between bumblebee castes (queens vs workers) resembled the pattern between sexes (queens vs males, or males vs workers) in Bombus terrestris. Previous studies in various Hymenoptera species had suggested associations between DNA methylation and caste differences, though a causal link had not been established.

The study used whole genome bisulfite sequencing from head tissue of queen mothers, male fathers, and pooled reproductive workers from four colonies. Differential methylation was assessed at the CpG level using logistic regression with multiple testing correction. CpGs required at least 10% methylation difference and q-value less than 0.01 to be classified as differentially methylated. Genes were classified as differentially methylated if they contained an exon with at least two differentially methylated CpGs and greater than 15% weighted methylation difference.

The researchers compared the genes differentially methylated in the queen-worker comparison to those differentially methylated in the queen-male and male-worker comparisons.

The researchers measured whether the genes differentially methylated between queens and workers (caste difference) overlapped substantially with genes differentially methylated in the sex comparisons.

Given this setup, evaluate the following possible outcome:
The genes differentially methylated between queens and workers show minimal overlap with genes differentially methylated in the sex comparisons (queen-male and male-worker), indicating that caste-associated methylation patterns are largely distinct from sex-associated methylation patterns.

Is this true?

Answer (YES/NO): NO